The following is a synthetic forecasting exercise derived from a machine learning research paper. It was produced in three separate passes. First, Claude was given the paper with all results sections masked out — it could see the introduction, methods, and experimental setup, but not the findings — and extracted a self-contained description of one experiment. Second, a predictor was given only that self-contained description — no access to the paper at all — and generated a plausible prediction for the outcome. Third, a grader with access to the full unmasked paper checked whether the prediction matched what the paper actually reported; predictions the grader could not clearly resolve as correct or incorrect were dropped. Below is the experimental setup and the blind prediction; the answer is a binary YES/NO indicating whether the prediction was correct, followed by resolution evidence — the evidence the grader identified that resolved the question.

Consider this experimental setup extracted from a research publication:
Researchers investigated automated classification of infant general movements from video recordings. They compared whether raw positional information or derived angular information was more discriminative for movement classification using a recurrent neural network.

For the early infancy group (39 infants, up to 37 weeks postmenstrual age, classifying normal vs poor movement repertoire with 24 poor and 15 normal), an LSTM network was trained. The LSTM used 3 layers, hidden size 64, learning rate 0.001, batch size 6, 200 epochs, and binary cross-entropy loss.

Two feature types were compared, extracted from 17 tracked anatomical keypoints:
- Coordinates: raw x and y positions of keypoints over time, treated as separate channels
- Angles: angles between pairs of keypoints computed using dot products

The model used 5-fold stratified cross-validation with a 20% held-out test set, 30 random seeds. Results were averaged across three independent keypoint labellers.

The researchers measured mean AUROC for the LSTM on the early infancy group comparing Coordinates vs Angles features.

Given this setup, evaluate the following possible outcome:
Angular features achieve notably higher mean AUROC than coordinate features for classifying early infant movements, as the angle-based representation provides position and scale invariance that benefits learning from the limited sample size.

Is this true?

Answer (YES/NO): NO